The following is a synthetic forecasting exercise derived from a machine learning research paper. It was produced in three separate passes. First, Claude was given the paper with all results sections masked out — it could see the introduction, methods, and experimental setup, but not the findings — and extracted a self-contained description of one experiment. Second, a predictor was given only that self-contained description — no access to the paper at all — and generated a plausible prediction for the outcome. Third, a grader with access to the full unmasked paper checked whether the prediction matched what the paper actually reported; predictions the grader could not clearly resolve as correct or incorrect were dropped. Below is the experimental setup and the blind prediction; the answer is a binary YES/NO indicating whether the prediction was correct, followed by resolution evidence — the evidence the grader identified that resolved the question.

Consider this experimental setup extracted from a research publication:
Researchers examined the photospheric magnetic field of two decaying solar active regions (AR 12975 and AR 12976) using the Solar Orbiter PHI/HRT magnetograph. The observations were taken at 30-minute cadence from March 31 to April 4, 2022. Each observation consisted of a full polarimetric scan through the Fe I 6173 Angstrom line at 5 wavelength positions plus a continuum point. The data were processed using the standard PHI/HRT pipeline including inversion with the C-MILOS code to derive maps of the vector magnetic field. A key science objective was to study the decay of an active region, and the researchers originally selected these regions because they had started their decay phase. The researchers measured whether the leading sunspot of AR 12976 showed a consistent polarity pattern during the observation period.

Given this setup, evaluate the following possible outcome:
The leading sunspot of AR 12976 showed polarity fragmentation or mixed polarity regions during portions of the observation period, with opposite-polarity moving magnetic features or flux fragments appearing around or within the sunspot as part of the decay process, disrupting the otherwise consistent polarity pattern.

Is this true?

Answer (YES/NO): NO